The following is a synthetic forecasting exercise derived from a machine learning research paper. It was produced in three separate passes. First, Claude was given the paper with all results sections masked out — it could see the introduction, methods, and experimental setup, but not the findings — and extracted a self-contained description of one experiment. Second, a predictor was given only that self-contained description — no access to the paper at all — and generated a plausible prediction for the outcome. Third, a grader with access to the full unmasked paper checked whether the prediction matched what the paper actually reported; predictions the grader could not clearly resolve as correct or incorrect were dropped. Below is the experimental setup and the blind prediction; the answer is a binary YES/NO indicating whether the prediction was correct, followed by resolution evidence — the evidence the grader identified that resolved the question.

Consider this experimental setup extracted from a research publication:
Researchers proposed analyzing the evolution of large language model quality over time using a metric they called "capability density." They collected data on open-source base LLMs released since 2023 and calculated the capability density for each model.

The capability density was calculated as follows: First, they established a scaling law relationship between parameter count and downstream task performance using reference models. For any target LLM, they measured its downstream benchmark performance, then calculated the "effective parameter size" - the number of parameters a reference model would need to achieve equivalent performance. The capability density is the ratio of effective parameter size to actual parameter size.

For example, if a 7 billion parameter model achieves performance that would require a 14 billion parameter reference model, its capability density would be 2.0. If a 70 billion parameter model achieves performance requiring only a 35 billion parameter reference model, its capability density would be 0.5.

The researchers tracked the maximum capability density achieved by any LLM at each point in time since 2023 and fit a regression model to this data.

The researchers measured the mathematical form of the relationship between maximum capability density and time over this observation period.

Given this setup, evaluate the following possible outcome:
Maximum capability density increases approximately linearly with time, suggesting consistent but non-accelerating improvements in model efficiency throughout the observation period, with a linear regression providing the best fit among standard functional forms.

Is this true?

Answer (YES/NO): NO